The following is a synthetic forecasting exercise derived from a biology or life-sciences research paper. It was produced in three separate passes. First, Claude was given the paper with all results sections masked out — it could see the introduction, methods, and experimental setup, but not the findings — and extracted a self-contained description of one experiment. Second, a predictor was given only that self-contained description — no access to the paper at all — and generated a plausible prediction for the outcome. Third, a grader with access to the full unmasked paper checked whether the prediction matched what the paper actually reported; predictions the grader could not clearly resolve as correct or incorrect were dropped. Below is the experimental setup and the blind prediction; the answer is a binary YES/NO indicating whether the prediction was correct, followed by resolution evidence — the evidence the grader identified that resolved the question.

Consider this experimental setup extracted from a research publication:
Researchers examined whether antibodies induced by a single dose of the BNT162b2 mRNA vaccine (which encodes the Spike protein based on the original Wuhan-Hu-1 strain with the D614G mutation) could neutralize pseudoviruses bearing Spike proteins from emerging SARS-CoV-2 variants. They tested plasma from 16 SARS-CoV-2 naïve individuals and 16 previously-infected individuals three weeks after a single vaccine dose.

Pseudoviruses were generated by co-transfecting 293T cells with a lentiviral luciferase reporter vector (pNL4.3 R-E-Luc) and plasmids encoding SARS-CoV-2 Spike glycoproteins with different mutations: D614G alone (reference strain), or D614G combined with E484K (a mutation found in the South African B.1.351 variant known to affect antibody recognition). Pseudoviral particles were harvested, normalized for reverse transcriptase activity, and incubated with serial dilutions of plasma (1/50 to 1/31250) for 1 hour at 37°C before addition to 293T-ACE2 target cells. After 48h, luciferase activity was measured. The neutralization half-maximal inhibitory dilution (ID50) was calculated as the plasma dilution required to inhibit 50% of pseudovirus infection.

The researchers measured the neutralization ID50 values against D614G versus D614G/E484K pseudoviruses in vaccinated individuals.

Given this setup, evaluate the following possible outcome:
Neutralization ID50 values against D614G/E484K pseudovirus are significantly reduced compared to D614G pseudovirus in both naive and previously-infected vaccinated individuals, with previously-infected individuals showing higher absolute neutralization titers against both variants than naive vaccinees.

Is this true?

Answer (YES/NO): NO